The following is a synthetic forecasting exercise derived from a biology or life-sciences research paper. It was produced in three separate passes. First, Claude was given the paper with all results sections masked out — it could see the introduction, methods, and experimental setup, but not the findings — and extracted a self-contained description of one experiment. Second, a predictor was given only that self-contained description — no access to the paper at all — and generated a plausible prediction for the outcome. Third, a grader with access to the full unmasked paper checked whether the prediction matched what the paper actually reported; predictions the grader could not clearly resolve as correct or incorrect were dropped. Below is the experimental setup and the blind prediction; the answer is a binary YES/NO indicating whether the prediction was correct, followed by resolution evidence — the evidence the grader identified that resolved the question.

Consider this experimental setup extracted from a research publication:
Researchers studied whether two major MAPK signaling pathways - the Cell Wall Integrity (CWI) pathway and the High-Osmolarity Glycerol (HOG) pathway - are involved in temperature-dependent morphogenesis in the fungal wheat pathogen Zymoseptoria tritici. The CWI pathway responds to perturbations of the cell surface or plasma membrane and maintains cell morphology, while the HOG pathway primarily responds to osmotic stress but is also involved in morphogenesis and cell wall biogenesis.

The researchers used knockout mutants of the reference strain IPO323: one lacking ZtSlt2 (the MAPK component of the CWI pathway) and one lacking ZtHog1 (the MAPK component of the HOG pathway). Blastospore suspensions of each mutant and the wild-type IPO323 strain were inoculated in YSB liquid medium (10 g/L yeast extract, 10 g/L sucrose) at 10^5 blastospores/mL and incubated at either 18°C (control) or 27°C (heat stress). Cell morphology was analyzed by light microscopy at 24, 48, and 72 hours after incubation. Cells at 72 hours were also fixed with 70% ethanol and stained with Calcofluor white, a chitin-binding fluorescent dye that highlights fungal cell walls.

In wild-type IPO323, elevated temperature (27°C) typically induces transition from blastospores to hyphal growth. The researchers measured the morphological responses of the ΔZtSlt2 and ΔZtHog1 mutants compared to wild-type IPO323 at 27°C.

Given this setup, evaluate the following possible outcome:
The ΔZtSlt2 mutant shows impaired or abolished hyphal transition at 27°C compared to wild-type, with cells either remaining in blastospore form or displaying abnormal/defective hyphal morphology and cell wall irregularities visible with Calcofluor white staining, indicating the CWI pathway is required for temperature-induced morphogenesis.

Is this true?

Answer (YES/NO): NO